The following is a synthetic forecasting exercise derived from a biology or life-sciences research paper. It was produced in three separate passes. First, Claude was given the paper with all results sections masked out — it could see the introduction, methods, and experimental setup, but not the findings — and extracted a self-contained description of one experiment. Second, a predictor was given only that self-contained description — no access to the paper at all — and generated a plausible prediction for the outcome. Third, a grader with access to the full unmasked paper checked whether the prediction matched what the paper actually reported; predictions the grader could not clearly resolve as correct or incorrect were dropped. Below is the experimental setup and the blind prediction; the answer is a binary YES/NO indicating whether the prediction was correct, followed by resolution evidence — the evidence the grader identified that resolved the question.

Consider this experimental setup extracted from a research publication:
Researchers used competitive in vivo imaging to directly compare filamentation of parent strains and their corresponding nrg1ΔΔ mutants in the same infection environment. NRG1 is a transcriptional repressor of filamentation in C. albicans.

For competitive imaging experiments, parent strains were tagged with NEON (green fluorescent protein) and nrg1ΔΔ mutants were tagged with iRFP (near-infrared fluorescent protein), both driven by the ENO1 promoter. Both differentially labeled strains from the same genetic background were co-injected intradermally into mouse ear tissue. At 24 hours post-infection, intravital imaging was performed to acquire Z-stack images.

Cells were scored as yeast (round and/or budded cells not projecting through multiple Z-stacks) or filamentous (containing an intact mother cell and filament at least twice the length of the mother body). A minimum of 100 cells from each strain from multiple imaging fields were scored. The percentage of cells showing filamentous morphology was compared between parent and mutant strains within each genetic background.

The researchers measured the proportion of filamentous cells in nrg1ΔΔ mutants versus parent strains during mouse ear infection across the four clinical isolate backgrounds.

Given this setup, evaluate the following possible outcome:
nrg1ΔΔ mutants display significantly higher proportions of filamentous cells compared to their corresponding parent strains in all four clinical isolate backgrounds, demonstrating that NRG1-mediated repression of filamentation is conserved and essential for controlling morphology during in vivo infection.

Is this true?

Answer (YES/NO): NO